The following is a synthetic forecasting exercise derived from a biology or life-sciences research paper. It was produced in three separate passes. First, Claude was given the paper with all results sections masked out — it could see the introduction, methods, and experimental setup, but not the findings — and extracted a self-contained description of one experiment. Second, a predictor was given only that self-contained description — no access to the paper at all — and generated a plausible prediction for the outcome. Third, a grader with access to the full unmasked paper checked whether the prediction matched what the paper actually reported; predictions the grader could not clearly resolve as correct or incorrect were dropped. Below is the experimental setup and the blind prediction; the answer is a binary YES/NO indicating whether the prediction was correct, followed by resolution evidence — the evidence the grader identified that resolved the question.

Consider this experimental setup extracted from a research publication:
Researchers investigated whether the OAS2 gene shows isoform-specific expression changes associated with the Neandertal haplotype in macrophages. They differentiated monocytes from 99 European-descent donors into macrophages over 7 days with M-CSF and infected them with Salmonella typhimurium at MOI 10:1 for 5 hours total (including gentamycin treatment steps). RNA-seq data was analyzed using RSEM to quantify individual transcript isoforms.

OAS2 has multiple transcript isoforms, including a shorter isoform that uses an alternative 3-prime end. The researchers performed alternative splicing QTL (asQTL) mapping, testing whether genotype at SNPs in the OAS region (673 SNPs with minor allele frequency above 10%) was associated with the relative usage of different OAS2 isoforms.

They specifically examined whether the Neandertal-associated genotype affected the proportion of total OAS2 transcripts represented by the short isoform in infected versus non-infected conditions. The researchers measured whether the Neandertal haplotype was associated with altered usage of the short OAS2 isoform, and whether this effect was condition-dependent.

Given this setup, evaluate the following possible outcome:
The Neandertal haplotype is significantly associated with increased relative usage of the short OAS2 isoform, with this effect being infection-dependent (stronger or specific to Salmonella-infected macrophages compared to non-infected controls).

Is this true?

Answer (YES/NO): NO